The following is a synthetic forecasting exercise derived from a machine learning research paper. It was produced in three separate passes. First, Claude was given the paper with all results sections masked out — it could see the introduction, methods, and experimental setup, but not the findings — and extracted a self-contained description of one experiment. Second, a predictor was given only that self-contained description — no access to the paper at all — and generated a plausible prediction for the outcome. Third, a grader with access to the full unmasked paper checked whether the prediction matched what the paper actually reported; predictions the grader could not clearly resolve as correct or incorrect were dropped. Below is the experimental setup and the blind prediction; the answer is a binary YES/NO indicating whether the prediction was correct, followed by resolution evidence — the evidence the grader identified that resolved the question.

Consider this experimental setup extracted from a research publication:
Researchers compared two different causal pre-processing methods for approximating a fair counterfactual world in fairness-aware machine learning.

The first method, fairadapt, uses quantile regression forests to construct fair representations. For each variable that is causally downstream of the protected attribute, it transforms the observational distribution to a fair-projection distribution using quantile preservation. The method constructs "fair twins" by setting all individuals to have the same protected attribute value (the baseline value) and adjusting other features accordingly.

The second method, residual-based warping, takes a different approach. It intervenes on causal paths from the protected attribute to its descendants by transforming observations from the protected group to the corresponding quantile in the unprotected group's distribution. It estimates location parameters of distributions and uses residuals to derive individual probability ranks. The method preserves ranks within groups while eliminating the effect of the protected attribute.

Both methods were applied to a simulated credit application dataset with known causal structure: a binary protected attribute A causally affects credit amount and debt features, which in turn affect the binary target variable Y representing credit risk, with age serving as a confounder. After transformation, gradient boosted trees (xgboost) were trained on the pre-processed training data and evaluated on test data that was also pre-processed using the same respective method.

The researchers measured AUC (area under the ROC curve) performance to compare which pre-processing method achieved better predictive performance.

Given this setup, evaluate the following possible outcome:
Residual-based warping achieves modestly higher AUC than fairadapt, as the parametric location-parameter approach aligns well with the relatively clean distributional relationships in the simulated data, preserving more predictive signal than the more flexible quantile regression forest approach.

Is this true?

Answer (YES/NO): YES